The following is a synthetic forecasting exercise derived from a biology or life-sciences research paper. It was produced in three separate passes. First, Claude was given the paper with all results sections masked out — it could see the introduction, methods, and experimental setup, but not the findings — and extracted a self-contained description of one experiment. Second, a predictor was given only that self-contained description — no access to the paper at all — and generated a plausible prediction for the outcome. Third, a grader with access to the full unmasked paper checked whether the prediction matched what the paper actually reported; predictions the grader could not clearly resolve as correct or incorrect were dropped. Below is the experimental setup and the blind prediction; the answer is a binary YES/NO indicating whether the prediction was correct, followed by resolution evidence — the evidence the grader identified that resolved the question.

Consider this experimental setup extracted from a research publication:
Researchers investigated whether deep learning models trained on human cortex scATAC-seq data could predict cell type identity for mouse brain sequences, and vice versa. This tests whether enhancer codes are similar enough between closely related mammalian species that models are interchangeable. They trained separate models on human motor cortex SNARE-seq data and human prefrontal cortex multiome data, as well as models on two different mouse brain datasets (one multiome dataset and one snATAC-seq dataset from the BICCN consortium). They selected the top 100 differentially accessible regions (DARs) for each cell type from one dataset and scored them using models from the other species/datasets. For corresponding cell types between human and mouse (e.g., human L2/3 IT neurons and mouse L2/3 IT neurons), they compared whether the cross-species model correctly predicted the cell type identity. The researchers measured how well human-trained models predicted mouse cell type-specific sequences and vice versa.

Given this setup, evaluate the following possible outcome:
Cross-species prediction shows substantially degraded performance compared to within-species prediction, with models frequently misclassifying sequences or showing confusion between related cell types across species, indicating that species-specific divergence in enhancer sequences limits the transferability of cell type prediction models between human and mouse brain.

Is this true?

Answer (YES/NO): NO